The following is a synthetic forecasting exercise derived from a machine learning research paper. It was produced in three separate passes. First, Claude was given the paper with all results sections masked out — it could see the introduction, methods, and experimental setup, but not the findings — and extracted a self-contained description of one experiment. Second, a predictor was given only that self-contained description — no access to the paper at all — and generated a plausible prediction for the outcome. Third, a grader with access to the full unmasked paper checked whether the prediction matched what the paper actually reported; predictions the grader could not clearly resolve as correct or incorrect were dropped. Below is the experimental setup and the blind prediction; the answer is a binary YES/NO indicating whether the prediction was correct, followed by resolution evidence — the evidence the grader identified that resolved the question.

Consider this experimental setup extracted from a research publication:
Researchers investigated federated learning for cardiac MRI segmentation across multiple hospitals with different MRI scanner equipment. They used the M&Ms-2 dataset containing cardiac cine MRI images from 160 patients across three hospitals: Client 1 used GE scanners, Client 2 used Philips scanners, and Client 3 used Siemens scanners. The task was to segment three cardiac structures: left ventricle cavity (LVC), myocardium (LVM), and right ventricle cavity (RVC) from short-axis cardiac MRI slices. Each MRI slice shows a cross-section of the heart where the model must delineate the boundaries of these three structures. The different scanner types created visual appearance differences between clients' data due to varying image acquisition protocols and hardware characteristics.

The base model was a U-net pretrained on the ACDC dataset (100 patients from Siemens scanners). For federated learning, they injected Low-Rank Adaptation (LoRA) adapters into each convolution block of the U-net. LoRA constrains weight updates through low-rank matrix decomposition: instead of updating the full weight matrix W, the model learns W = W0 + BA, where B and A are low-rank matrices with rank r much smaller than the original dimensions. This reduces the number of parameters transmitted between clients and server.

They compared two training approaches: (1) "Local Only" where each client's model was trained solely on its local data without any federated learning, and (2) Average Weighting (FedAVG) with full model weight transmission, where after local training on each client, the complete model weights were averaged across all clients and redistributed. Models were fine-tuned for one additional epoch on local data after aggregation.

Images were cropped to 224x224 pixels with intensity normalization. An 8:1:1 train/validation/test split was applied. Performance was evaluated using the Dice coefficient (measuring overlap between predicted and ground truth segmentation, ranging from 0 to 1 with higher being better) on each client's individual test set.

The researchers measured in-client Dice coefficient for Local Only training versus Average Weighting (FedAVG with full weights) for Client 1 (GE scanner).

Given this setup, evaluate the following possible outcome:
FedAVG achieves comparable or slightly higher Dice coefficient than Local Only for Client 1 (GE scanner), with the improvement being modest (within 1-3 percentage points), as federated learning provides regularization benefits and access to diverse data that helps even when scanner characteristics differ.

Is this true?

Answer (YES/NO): YES